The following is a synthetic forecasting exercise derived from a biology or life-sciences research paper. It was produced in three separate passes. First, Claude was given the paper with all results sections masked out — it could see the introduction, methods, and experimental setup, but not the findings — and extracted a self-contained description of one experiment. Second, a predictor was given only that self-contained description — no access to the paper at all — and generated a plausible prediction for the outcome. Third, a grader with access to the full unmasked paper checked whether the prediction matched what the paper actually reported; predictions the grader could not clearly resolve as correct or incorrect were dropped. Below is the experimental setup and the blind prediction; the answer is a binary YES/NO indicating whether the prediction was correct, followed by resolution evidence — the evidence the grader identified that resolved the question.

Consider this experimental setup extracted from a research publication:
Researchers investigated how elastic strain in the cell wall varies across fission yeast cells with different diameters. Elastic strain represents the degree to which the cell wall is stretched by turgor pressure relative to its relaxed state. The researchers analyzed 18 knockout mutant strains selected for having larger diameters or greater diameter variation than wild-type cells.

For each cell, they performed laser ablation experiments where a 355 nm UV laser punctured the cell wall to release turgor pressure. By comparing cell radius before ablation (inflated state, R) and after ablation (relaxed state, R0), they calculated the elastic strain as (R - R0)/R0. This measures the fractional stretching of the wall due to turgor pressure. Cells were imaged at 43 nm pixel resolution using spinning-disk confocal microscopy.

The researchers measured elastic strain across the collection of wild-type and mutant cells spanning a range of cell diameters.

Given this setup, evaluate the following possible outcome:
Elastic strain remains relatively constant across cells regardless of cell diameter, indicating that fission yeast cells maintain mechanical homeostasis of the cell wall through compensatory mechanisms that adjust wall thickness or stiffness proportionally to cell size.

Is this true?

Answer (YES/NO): YES